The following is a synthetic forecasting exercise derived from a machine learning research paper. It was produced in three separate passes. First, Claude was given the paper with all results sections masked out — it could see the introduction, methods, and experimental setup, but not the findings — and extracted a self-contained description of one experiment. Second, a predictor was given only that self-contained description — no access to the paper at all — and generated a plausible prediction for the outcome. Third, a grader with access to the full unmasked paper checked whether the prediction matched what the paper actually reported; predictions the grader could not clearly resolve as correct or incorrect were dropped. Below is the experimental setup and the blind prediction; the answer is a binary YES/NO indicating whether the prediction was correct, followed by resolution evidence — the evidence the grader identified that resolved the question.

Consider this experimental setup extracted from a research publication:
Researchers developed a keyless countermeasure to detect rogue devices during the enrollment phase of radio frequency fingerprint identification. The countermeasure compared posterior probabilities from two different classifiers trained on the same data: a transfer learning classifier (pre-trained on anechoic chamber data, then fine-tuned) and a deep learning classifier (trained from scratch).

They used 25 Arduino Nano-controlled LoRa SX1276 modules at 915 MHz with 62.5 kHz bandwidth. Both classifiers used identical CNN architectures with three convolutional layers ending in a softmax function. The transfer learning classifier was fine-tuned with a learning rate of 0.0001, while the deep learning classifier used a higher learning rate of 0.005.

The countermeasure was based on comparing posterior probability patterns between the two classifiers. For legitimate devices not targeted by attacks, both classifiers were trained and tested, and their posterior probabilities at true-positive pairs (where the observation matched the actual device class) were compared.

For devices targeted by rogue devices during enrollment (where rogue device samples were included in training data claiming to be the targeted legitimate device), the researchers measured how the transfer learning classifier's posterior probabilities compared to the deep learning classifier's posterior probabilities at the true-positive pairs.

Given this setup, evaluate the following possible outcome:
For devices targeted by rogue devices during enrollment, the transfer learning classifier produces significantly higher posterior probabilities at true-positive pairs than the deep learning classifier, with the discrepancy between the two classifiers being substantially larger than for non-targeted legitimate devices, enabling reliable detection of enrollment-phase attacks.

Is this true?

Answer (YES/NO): NO